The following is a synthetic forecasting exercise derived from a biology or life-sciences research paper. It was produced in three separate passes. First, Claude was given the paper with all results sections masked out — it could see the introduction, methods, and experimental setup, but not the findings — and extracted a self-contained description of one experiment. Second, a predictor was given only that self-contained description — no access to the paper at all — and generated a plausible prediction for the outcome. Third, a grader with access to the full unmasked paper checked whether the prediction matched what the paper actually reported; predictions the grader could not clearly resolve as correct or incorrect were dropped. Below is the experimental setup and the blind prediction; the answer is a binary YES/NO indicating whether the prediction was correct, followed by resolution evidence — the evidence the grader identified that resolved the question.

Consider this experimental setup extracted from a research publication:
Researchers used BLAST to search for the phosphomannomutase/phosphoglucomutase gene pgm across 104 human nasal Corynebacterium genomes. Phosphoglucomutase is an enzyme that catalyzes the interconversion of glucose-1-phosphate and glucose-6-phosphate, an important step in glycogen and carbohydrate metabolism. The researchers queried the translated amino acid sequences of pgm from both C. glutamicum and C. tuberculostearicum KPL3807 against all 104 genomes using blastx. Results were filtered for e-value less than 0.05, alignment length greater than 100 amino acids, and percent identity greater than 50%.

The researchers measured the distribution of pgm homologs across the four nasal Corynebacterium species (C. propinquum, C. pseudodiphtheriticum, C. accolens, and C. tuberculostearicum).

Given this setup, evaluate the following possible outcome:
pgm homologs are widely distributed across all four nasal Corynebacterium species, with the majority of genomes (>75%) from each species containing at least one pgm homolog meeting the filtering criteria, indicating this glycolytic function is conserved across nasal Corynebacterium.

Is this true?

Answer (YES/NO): NO